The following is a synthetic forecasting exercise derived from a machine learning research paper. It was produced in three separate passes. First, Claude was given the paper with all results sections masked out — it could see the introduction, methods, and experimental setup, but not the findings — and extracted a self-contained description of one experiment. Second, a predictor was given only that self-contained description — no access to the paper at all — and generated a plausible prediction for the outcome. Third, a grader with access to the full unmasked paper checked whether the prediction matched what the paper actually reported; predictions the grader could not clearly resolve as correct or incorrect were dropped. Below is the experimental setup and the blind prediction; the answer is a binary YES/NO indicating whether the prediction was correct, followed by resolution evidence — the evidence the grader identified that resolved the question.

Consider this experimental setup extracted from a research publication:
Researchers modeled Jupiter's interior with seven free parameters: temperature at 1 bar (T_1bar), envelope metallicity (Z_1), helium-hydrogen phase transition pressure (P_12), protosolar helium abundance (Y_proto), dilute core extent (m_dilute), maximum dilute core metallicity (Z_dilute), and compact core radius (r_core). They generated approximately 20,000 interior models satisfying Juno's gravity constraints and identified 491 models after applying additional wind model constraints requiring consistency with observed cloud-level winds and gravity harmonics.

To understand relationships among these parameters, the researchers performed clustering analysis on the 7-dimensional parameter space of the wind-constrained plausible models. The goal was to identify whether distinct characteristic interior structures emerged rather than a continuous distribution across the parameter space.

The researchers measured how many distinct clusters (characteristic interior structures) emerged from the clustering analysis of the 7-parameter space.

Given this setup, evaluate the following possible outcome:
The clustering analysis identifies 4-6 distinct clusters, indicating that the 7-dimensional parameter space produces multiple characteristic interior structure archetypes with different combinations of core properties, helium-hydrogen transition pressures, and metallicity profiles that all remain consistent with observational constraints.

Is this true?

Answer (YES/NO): NO